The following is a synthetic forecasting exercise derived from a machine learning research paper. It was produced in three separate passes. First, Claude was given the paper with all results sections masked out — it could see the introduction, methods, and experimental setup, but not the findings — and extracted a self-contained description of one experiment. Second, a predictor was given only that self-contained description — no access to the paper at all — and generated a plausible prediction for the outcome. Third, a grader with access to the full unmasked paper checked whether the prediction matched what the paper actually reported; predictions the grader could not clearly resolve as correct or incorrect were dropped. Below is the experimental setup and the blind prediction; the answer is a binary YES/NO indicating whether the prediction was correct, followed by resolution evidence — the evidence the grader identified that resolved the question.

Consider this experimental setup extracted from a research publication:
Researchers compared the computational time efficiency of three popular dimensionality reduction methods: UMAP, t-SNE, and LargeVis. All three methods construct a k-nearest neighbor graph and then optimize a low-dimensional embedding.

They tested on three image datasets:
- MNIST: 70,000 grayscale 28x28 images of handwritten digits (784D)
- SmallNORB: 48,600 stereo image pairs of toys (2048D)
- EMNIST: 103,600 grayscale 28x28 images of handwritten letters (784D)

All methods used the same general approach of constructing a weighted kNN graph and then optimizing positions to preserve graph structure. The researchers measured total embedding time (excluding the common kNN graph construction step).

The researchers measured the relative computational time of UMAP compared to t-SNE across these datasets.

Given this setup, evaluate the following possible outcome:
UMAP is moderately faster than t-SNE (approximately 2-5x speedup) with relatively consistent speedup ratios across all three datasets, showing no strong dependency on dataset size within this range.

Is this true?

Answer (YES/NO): NO